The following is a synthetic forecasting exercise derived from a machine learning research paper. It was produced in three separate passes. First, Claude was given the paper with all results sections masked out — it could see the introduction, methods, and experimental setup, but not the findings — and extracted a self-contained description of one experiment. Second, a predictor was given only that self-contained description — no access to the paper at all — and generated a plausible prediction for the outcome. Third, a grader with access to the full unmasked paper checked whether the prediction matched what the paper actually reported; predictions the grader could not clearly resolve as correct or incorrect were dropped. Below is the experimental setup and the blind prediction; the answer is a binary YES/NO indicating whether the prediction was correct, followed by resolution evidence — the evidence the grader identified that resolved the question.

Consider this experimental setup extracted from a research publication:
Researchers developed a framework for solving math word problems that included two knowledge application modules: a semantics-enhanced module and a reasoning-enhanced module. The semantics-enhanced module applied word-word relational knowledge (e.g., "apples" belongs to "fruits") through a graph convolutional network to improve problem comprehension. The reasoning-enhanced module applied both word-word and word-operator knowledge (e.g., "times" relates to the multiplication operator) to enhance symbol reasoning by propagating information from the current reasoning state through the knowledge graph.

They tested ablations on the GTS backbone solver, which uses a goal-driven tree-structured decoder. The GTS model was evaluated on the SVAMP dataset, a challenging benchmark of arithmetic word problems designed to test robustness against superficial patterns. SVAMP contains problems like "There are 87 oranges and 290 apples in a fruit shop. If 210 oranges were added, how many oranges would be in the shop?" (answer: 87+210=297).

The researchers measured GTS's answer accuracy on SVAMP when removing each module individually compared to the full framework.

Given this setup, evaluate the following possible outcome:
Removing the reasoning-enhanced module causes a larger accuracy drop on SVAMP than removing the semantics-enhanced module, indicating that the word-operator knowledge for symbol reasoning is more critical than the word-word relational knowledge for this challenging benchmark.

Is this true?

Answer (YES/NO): NO